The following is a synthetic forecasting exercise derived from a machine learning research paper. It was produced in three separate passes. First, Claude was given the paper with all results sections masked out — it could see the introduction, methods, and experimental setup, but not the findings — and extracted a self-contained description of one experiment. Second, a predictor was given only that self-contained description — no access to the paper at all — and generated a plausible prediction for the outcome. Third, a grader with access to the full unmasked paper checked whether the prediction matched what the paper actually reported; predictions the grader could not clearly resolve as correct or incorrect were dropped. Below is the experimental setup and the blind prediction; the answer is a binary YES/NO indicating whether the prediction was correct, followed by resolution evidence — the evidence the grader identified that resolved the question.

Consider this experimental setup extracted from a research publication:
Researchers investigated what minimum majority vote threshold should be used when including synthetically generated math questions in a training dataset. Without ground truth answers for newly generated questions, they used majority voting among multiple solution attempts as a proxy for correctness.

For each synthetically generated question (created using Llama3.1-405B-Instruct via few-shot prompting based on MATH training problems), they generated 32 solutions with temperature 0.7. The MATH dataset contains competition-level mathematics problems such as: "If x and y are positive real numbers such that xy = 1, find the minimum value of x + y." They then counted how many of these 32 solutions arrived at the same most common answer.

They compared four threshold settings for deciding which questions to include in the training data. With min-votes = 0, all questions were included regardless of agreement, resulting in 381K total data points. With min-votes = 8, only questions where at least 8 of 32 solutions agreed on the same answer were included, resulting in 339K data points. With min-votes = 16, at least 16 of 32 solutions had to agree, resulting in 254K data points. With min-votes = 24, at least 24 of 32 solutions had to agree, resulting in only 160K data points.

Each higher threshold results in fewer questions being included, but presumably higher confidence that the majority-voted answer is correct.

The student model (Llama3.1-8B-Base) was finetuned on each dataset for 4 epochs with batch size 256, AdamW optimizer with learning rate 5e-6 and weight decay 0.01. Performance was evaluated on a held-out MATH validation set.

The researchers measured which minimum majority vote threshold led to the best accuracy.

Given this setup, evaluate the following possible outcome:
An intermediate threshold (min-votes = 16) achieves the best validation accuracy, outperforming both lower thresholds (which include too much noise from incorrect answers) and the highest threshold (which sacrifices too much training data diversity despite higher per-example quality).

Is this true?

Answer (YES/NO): NO